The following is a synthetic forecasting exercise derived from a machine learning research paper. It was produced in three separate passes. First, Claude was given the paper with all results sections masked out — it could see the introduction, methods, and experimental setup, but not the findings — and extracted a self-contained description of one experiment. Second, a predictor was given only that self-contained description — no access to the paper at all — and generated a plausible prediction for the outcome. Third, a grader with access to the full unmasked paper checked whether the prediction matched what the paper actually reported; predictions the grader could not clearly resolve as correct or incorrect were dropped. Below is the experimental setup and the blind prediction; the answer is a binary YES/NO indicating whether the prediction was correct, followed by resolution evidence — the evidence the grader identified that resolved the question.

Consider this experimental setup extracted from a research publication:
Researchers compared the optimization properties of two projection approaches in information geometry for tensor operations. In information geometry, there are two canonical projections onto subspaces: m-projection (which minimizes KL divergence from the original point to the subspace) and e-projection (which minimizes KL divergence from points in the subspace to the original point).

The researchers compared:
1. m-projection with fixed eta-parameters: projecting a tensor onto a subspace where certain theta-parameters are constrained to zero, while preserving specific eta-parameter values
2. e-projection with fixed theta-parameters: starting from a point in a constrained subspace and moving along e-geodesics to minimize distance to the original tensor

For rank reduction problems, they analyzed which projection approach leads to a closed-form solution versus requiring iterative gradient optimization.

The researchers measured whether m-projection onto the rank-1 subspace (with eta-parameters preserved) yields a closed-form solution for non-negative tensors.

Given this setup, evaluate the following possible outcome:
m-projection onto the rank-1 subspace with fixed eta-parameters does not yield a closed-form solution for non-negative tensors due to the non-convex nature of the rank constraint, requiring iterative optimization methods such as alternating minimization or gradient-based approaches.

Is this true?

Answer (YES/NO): NO